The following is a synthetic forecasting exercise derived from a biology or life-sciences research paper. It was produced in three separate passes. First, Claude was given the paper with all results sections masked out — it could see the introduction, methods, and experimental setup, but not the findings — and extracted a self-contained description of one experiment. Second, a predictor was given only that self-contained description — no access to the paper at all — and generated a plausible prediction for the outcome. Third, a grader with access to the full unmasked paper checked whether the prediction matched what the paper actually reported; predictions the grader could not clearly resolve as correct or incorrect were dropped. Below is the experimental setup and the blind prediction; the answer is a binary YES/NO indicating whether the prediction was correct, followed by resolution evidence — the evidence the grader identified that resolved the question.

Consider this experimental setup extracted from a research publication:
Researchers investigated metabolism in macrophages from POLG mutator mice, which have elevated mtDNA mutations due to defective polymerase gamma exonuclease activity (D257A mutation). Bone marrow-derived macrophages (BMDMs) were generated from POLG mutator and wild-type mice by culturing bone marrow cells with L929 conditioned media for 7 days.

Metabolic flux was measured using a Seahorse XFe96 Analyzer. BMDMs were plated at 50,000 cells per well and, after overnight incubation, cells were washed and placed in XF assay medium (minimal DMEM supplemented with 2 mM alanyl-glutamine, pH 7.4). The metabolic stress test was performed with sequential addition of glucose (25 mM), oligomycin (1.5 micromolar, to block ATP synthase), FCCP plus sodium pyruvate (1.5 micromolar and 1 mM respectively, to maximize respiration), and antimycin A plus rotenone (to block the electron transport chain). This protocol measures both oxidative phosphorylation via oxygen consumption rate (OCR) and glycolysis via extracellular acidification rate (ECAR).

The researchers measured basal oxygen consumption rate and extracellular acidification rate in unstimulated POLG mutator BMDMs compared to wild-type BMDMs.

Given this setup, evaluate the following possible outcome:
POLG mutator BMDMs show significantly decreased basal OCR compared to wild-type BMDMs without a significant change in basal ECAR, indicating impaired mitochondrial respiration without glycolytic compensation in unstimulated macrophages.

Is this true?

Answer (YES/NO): NO